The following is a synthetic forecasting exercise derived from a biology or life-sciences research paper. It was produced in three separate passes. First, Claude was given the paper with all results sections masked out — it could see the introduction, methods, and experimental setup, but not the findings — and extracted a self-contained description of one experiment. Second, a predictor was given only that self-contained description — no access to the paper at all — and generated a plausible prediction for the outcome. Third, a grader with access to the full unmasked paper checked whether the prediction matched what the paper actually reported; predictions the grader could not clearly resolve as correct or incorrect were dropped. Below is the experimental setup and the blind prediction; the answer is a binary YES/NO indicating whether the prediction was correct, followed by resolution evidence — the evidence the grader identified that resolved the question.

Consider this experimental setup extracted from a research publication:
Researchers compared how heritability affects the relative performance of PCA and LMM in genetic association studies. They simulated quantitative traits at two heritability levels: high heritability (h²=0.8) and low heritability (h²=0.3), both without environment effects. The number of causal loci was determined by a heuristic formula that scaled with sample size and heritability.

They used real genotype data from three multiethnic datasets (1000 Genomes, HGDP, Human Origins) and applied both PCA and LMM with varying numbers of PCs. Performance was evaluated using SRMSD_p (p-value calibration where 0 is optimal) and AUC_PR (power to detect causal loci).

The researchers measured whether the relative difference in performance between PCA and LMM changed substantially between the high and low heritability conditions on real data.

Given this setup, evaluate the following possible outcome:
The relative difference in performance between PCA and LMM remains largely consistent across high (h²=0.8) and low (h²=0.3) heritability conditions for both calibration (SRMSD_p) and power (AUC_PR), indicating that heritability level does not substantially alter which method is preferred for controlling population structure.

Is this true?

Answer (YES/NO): NO